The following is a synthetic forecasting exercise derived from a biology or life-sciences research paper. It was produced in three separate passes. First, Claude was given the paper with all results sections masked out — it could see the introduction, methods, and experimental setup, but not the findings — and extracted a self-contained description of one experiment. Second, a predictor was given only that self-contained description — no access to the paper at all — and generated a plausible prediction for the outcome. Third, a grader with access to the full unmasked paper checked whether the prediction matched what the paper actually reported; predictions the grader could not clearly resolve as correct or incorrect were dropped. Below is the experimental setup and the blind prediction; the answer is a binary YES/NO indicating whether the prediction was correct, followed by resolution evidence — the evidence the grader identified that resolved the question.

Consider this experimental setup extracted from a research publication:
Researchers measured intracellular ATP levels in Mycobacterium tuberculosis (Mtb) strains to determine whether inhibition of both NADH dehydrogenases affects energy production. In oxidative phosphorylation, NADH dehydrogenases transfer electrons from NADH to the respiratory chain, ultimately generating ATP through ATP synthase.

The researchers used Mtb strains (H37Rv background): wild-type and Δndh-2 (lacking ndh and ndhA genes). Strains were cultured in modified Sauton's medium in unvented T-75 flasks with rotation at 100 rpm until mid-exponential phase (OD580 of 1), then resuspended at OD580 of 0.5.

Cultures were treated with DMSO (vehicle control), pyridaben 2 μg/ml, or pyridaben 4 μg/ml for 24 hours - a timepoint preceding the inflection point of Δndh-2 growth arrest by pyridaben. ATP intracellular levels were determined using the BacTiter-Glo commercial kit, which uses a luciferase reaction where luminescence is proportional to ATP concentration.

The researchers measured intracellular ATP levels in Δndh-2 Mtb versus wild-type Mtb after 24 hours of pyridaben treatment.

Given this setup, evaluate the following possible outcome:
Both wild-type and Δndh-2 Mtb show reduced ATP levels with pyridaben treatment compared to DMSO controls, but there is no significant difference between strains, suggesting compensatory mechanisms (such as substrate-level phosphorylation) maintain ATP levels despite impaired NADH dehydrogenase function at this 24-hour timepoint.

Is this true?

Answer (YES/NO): NO